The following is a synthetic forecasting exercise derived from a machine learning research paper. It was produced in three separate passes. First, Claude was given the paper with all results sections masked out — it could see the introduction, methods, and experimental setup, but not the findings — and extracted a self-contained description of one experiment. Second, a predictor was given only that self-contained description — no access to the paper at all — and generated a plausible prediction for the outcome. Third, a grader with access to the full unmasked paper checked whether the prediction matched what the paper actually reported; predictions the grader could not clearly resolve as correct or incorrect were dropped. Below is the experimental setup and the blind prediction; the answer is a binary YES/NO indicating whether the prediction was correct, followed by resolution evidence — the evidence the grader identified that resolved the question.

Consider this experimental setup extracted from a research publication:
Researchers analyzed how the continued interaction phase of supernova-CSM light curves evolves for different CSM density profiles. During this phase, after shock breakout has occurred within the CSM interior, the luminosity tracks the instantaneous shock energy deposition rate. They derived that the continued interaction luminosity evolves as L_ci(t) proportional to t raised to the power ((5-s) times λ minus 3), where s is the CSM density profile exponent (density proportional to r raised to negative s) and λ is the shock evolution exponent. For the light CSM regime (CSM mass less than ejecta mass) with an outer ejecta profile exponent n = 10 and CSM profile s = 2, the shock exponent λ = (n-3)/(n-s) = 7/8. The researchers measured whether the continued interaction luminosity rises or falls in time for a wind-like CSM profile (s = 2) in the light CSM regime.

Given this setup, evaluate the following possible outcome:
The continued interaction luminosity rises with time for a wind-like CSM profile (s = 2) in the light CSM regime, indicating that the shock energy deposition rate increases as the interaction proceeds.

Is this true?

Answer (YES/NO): NO